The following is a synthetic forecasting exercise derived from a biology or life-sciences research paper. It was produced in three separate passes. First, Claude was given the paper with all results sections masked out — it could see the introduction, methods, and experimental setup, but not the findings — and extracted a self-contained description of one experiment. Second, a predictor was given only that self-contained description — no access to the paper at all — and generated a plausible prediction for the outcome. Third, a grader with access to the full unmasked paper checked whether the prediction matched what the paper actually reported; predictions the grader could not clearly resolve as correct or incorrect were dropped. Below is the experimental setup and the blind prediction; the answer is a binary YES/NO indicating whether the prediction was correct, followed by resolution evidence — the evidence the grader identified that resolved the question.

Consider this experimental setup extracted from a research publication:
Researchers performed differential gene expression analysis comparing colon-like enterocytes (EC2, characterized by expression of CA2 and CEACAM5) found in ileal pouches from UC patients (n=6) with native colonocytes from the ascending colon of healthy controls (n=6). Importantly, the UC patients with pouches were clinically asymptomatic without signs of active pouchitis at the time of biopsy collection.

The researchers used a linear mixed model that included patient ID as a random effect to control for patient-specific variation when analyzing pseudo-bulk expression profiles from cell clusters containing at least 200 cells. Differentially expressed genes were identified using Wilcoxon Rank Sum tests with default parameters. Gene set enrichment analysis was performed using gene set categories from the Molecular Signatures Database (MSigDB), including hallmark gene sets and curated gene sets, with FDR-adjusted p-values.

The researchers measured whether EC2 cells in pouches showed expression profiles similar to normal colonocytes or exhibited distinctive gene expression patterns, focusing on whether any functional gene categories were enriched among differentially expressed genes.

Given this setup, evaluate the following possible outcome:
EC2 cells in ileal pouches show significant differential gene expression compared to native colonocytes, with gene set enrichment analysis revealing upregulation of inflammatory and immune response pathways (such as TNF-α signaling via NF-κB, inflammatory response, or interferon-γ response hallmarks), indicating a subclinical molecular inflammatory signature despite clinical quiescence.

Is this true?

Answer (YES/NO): YES